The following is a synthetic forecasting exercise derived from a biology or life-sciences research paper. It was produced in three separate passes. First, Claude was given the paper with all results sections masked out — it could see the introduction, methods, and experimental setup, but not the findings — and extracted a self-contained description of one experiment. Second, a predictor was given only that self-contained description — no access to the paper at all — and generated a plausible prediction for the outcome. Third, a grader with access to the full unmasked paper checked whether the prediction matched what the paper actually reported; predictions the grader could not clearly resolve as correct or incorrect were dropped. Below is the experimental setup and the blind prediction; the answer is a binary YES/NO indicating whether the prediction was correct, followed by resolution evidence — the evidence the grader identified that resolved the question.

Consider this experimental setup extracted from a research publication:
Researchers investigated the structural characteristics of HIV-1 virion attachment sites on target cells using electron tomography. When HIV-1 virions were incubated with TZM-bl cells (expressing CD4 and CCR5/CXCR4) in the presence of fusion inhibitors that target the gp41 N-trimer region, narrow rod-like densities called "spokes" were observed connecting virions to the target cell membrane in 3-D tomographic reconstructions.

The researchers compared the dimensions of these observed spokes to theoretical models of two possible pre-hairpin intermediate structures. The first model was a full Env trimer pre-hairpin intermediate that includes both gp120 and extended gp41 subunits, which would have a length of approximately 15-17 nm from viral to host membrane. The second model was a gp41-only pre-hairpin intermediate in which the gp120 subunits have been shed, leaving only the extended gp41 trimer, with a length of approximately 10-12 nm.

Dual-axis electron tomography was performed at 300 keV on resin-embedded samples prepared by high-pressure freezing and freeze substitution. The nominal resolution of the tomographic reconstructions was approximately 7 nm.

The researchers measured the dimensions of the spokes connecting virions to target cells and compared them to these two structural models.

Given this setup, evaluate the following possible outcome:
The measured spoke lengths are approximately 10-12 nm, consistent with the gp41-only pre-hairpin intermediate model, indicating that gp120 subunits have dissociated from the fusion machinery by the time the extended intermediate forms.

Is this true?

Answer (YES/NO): YES